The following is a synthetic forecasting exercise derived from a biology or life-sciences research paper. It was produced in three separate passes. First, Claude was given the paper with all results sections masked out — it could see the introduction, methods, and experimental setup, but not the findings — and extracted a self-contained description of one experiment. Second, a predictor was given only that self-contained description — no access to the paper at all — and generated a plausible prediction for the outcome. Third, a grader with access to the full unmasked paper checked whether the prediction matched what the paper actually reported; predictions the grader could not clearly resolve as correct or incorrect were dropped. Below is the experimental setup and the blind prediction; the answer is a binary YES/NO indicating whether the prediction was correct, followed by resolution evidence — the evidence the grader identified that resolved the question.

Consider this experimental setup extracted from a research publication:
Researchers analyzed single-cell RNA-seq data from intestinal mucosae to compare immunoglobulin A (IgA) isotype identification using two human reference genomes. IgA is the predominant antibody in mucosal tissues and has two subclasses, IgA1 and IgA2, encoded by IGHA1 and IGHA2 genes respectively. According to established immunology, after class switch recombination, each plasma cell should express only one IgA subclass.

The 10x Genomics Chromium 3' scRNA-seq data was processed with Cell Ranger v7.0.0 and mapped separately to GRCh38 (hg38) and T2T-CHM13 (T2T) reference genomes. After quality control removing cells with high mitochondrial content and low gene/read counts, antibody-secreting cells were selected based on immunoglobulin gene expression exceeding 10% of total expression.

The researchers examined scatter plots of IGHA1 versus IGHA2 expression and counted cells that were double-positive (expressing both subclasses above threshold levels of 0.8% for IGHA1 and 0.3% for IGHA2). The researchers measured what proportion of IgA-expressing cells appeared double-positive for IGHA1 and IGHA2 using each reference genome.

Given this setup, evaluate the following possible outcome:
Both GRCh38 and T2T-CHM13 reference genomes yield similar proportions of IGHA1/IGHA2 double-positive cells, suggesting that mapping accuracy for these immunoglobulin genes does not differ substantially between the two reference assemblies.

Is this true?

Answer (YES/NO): NO